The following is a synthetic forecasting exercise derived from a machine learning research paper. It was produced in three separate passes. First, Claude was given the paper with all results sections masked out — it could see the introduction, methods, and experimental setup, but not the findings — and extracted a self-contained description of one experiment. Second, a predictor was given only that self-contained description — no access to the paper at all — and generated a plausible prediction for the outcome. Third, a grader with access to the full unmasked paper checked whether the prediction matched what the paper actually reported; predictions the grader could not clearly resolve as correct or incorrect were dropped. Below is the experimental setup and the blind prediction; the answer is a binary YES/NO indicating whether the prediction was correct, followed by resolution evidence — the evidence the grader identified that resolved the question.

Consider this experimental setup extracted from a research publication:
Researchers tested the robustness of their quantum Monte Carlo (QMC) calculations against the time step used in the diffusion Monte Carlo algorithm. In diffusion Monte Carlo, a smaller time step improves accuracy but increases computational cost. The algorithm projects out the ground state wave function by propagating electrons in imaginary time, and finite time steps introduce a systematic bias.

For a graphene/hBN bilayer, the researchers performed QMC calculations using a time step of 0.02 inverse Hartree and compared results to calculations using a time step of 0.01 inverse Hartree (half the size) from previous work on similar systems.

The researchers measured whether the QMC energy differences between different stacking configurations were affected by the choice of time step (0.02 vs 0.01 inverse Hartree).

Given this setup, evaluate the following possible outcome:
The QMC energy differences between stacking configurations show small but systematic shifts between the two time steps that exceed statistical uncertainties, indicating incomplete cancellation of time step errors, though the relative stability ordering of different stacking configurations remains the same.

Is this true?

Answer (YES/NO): NO